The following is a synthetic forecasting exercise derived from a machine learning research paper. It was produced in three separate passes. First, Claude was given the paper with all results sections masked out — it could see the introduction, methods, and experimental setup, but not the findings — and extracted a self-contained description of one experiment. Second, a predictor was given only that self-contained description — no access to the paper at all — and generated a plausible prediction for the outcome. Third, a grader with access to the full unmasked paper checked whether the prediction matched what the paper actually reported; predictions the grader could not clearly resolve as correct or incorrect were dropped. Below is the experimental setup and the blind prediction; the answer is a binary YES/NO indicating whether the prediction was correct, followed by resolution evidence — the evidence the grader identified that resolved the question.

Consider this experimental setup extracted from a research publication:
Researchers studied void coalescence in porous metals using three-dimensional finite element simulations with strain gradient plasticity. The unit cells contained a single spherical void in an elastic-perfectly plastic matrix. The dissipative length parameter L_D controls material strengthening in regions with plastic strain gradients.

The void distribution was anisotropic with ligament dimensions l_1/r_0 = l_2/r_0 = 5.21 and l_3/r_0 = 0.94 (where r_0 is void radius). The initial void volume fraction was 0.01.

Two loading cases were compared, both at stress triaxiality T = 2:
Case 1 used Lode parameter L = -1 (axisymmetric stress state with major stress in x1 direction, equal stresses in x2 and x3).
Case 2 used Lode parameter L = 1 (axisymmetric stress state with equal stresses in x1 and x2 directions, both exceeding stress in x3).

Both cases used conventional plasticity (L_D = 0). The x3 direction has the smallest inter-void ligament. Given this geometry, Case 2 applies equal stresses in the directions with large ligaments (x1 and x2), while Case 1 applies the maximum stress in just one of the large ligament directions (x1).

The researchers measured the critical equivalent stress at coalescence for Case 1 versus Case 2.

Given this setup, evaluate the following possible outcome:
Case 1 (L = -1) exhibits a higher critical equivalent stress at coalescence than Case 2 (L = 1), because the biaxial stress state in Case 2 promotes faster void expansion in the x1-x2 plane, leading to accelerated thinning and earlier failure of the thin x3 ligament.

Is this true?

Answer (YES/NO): NO